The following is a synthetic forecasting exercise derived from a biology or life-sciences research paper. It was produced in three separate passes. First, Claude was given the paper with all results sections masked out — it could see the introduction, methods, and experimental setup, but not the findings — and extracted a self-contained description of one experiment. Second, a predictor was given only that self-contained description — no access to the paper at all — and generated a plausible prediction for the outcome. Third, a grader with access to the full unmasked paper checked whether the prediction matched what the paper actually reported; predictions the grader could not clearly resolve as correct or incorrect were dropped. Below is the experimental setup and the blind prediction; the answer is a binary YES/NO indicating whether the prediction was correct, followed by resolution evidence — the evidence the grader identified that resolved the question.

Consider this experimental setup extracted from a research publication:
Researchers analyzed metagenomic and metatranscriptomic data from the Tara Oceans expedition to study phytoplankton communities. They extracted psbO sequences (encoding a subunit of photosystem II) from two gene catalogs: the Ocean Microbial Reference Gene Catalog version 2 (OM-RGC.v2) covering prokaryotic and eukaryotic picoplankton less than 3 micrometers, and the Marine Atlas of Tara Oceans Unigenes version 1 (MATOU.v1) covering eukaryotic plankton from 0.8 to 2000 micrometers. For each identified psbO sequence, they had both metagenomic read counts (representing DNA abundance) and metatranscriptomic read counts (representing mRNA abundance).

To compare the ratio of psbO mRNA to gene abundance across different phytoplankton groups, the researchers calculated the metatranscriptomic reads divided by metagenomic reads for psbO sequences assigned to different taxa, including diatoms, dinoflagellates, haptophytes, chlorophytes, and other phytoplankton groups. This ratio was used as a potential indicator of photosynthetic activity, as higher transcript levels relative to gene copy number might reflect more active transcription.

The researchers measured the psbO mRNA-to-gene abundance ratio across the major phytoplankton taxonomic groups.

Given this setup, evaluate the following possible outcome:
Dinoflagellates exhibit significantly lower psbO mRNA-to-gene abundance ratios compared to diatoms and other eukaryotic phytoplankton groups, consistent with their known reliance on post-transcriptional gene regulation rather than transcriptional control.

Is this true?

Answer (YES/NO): NO